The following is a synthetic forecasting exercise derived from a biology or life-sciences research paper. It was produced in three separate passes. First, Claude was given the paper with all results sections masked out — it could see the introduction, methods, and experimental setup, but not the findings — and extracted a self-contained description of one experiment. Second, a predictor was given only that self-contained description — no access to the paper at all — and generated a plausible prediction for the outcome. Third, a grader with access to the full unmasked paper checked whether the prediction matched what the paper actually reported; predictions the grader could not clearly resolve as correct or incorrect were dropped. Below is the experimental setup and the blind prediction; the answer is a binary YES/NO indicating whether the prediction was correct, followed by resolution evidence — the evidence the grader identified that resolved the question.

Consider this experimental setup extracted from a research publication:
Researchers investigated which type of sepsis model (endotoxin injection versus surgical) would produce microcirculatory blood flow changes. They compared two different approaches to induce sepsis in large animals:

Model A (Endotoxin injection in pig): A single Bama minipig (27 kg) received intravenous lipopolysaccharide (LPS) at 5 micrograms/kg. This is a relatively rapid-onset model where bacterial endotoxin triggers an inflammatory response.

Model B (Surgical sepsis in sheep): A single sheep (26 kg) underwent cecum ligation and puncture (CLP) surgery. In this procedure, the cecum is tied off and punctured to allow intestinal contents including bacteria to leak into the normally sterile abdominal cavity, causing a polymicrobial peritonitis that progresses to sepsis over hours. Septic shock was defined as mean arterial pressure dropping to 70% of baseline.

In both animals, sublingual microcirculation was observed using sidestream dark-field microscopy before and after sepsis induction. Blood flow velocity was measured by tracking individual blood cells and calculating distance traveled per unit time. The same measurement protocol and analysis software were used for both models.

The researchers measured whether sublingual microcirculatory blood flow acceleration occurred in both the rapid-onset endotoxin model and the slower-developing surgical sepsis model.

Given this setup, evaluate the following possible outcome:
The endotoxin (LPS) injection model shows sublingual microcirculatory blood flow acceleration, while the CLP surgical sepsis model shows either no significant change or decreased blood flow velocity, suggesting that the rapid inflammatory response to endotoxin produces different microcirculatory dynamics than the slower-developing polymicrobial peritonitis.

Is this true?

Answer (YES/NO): NO